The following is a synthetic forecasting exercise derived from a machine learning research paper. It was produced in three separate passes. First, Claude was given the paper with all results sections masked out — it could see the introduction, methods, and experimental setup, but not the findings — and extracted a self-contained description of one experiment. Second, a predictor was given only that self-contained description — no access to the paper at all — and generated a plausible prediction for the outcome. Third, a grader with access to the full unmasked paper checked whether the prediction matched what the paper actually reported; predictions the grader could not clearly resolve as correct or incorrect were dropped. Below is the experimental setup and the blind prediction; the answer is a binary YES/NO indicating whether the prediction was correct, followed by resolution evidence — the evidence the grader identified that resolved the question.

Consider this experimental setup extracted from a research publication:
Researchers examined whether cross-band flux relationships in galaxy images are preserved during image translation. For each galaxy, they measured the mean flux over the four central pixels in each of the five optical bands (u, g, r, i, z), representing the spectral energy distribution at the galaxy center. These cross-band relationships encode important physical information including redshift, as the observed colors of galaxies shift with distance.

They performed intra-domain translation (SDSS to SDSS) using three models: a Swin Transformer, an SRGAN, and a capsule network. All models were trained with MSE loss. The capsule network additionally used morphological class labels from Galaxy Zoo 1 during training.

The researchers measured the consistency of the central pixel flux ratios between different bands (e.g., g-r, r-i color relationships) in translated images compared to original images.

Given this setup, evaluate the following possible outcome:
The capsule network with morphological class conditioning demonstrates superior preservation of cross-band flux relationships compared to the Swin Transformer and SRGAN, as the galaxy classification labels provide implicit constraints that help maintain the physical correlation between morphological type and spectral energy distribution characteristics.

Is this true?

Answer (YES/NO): NO